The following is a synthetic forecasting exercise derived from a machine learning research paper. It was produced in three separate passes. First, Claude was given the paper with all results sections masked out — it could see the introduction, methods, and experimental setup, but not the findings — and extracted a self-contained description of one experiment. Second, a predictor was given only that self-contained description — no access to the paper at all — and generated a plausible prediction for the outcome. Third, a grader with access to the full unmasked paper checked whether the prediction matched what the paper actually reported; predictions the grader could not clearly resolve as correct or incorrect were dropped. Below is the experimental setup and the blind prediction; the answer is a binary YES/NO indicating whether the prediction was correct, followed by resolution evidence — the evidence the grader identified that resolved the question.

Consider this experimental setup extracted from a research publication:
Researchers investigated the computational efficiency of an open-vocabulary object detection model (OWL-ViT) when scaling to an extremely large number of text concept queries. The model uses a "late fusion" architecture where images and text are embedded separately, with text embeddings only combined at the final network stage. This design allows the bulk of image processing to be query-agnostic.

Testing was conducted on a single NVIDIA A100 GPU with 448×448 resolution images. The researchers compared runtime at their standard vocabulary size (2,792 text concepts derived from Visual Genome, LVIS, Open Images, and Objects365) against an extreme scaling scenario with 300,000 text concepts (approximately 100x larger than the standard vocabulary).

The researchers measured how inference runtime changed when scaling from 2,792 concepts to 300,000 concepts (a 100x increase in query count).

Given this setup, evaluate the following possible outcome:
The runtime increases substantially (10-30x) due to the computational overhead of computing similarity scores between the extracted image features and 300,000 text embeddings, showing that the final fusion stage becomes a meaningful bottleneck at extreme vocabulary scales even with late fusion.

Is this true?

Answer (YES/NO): NO